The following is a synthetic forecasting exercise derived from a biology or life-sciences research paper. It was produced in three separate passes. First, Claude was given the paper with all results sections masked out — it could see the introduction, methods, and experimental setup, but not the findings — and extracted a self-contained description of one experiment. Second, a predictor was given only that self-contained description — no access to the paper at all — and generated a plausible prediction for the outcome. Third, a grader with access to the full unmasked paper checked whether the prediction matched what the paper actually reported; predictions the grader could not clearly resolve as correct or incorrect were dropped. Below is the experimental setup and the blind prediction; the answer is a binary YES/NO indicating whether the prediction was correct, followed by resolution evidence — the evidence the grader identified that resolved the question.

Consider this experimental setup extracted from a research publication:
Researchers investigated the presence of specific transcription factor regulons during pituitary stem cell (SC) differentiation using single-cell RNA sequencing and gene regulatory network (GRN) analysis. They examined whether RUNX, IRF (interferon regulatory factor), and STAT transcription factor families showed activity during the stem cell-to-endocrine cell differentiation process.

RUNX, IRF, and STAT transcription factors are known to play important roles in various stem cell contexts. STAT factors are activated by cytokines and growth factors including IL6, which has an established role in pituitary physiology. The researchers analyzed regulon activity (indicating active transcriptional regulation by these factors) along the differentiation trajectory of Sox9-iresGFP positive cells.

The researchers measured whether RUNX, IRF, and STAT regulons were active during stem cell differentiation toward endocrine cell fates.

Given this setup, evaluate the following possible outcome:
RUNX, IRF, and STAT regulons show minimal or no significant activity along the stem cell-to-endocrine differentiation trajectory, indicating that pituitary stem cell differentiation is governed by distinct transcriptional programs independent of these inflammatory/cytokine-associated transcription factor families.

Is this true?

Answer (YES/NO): NO